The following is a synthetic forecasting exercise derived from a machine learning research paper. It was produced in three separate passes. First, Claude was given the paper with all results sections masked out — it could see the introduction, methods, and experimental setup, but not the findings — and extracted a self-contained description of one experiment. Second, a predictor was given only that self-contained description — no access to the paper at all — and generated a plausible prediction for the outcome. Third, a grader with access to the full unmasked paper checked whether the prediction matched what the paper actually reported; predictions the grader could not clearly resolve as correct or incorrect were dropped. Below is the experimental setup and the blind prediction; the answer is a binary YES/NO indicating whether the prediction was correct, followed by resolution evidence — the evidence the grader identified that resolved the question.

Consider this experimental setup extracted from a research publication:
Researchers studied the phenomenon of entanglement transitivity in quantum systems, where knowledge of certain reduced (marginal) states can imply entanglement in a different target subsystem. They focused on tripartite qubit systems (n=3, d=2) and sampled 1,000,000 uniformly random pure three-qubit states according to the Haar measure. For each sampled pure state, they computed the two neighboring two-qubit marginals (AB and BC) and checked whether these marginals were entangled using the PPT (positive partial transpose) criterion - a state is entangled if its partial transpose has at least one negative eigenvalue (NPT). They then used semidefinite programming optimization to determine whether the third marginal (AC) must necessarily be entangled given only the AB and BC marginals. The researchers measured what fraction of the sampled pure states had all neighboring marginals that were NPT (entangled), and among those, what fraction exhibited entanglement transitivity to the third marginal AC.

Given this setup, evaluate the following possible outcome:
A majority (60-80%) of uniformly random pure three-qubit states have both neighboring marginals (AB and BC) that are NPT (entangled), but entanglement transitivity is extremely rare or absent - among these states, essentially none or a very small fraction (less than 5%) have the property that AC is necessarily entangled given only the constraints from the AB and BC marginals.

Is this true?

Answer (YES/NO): NO